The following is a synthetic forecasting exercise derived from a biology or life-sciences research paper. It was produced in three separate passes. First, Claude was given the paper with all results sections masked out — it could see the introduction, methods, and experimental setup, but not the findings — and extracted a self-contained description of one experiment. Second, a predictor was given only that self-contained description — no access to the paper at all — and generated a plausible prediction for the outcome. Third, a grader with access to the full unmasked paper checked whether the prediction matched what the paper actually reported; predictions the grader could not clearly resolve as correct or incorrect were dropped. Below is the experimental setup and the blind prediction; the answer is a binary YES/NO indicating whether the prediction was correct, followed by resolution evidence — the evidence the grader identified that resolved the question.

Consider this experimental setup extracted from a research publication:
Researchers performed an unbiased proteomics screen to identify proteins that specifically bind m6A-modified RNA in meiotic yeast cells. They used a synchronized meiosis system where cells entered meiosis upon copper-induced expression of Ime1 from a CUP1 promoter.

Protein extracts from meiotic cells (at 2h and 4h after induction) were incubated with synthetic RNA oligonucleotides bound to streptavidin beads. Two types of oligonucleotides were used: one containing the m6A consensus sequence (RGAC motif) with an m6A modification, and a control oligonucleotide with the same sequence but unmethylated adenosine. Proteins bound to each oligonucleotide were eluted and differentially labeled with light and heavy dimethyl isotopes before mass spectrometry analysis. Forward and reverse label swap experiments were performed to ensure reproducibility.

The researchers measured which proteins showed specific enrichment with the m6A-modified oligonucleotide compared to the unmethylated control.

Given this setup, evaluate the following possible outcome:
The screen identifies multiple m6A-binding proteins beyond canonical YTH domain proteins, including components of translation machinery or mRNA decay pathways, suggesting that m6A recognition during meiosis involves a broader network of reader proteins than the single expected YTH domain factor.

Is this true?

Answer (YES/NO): NO